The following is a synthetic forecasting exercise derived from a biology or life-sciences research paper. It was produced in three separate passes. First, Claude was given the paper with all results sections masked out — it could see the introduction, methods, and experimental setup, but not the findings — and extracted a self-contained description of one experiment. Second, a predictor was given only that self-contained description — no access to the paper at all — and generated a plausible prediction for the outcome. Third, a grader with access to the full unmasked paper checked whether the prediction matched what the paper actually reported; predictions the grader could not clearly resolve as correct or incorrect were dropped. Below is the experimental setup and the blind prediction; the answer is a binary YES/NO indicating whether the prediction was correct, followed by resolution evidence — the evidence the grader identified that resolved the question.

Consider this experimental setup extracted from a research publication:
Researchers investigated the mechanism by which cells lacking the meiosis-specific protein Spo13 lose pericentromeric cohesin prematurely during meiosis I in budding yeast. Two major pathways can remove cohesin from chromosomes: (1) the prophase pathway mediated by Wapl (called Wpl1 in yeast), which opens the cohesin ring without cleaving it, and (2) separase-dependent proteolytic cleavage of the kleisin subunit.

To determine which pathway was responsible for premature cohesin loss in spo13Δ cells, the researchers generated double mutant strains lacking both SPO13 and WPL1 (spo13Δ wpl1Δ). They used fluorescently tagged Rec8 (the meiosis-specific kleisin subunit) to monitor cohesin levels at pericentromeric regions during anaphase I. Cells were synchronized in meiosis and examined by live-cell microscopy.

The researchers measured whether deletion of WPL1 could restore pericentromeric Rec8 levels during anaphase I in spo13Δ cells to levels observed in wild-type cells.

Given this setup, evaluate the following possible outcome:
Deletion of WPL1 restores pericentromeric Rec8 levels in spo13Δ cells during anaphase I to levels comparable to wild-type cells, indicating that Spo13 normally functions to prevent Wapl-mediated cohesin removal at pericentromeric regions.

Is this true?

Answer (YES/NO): NO